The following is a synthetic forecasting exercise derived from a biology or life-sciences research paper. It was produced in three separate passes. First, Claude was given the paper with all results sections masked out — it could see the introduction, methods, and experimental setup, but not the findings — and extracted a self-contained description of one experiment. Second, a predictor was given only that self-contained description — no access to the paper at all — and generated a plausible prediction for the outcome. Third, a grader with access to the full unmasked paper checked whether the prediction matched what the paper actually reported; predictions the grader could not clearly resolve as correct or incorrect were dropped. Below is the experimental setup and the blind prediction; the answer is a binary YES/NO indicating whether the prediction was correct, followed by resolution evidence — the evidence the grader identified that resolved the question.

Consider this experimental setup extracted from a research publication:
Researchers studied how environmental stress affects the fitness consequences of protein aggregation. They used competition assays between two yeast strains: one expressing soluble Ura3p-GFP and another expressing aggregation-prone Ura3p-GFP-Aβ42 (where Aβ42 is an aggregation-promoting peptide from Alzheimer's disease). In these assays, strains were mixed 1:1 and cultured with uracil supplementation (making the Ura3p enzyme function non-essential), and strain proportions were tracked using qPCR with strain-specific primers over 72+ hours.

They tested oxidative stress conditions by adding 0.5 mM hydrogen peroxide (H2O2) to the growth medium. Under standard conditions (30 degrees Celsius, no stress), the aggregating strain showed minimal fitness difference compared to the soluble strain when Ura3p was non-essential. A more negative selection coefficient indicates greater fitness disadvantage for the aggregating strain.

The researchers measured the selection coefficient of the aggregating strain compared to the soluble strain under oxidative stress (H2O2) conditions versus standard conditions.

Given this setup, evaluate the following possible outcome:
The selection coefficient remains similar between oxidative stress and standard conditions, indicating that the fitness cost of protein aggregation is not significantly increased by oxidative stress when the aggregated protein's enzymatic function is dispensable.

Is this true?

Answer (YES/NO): YES